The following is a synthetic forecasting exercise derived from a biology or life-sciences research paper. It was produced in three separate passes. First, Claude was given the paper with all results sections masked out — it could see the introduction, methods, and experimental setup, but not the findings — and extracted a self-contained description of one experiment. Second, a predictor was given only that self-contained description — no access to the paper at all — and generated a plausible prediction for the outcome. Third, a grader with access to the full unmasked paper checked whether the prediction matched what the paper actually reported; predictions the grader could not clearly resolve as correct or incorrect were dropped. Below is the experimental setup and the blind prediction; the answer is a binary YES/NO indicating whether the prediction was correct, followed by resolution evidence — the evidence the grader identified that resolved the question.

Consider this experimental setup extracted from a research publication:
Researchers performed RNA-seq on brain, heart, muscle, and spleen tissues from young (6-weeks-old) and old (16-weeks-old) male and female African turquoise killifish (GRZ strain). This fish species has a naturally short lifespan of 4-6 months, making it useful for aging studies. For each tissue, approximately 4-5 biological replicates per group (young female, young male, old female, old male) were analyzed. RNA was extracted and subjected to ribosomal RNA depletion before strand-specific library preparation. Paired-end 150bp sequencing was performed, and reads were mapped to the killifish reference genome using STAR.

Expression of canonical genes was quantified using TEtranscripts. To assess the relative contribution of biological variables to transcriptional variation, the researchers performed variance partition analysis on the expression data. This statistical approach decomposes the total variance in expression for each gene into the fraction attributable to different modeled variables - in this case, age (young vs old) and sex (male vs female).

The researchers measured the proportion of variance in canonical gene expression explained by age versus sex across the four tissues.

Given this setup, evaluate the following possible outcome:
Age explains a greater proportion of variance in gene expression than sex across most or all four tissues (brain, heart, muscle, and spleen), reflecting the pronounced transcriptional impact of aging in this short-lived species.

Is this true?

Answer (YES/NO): YES